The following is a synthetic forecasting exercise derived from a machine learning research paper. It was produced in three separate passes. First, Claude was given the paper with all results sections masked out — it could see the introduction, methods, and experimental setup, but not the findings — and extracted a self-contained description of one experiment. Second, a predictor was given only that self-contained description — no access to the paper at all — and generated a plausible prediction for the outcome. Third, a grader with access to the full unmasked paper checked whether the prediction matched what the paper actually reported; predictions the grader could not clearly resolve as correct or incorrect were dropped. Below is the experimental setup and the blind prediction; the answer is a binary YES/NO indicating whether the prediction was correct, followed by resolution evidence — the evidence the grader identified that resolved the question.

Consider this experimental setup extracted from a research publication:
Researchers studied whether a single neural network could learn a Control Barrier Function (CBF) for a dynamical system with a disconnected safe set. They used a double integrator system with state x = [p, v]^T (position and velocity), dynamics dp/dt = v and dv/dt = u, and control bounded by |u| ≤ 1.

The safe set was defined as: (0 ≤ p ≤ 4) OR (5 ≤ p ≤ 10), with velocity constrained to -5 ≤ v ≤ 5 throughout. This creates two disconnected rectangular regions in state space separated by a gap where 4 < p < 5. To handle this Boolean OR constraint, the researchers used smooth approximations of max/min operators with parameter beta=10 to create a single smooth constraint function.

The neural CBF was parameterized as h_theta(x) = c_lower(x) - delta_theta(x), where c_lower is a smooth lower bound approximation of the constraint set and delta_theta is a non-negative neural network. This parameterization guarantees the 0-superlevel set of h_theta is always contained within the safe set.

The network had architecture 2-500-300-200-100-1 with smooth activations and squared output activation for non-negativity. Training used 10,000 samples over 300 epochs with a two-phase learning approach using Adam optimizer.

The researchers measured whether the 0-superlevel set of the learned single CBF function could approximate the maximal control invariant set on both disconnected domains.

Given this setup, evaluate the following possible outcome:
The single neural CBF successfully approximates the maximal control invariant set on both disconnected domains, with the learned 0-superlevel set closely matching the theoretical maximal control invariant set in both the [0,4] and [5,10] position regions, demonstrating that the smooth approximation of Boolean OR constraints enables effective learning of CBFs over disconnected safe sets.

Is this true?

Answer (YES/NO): YES